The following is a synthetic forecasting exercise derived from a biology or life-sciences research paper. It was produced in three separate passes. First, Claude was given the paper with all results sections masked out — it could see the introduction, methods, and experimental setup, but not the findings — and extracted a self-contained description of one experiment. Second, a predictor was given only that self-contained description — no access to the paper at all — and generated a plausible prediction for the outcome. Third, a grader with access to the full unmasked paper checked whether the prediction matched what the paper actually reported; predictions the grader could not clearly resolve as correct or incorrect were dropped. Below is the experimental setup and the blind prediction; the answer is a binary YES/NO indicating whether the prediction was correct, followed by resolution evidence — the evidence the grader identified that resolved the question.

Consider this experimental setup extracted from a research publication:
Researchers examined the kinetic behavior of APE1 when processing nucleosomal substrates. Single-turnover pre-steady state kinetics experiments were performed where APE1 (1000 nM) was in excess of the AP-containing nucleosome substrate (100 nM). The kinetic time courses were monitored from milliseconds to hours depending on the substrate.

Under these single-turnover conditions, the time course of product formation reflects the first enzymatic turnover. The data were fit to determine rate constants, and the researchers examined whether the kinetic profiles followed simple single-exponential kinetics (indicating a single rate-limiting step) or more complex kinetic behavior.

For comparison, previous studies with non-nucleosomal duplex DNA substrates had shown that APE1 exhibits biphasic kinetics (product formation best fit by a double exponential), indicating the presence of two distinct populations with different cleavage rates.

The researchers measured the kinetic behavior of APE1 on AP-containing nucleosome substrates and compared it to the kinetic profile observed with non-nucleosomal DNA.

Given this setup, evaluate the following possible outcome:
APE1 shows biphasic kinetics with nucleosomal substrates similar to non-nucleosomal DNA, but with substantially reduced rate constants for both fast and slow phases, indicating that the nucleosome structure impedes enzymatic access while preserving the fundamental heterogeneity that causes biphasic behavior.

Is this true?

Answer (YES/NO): NO